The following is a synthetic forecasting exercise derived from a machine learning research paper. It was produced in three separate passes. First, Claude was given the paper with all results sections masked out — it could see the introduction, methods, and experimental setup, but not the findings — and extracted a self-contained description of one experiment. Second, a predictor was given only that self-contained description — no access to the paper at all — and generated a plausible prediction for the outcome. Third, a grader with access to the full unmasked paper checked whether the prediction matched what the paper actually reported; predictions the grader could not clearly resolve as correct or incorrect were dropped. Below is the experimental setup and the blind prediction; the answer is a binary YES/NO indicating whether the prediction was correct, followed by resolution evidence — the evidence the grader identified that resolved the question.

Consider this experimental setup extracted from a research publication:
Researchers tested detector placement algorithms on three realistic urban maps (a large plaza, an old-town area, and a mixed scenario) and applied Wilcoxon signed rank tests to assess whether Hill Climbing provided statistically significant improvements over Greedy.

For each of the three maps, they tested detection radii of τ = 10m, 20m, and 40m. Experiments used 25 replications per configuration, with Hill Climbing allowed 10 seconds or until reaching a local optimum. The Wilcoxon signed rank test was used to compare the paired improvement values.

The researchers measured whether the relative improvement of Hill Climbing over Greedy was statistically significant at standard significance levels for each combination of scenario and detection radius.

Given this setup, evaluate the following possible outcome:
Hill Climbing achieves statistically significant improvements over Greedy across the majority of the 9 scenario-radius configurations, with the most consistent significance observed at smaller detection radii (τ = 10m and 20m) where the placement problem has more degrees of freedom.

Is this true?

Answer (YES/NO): YES